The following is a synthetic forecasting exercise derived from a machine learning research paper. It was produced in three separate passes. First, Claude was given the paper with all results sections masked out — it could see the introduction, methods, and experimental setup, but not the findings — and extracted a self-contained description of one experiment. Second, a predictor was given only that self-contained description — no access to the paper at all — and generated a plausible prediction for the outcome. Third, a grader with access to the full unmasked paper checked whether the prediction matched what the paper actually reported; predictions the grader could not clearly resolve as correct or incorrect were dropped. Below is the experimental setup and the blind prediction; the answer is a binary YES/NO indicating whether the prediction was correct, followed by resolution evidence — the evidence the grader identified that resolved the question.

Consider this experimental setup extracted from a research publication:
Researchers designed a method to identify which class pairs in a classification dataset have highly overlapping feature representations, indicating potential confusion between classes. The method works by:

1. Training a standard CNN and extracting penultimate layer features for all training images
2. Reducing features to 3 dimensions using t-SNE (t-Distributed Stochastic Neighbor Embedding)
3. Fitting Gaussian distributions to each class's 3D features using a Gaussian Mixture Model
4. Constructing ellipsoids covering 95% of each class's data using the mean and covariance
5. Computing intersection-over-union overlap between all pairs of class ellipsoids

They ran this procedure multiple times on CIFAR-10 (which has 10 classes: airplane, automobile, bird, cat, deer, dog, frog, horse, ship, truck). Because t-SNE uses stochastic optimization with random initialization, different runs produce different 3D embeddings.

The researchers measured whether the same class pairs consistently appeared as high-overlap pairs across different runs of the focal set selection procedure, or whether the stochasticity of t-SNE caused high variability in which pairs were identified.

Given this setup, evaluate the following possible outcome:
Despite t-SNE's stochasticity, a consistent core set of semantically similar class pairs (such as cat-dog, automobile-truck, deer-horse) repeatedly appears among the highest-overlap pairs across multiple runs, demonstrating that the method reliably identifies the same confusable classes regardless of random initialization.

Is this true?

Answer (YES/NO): YES